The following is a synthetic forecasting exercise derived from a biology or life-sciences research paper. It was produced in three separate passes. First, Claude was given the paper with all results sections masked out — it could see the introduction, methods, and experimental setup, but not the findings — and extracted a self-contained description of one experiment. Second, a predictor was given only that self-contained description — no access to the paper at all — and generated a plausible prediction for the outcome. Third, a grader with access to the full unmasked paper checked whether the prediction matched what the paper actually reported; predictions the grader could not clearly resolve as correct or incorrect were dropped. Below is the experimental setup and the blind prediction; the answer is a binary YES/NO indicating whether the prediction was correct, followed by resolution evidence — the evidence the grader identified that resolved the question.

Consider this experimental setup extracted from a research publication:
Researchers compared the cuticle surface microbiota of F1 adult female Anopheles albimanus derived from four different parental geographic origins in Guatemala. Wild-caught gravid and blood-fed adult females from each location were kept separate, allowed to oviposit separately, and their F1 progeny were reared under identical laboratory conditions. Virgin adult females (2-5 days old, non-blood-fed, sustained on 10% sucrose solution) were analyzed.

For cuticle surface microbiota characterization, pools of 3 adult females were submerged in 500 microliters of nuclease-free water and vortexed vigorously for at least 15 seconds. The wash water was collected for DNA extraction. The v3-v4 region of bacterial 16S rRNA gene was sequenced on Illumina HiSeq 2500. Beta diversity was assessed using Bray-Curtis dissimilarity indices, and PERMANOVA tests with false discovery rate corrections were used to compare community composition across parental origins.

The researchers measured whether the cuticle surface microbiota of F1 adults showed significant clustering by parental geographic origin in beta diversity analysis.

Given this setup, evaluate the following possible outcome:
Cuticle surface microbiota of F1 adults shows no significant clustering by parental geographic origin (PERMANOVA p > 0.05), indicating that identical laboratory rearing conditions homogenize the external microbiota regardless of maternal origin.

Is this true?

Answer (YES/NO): NO